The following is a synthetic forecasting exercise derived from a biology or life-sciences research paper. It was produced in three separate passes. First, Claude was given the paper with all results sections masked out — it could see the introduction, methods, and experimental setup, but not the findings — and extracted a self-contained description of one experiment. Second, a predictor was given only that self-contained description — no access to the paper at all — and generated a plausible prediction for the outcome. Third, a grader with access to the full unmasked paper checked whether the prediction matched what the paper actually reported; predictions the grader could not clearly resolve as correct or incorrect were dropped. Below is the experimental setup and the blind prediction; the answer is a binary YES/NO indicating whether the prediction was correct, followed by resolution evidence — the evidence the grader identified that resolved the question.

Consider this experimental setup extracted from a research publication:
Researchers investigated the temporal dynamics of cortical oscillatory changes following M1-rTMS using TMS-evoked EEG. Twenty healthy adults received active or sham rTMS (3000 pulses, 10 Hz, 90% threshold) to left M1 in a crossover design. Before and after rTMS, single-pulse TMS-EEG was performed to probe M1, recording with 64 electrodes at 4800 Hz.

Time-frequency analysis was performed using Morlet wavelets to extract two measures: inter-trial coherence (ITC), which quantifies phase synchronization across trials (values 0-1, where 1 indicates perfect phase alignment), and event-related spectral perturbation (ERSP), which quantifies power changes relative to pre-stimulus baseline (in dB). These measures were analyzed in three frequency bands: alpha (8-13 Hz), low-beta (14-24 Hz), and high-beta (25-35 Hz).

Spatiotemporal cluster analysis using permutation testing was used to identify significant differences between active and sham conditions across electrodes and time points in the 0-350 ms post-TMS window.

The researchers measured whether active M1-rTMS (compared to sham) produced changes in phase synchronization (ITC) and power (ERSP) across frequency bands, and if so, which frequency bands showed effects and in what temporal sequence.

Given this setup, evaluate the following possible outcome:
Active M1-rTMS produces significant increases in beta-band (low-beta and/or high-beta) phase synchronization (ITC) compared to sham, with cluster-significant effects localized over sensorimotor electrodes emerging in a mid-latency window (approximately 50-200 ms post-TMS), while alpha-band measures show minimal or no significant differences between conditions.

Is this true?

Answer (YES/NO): YES